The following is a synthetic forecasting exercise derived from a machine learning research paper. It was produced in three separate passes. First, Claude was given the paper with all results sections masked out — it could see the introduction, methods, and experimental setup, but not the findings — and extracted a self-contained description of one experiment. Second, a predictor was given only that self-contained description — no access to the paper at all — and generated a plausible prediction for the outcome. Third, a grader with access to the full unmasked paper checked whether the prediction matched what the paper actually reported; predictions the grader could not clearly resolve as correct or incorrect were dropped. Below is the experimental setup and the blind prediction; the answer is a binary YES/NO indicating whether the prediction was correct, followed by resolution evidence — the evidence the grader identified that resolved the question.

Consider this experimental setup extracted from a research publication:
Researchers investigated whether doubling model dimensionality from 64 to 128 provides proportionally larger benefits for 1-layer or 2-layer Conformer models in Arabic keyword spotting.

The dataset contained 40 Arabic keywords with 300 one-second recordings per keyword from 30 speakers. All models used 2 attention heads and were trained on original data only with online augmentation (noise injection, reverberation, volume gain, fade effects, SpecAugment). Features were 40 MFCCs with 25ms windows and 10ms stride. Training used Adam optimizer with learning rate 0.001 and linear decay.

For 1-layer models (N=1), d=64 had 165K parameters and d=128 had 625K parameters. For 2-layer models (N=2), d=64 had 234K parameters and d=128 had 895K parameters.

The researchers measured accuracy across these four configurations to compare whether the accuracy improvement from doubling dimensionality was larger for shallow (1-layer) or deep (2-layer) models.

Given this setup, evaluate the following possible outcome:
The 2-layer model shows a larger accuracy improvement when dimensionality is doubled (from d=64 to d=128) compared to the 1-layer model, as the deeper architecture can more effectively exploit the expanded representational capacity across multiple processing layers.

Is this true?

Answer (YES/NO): NO